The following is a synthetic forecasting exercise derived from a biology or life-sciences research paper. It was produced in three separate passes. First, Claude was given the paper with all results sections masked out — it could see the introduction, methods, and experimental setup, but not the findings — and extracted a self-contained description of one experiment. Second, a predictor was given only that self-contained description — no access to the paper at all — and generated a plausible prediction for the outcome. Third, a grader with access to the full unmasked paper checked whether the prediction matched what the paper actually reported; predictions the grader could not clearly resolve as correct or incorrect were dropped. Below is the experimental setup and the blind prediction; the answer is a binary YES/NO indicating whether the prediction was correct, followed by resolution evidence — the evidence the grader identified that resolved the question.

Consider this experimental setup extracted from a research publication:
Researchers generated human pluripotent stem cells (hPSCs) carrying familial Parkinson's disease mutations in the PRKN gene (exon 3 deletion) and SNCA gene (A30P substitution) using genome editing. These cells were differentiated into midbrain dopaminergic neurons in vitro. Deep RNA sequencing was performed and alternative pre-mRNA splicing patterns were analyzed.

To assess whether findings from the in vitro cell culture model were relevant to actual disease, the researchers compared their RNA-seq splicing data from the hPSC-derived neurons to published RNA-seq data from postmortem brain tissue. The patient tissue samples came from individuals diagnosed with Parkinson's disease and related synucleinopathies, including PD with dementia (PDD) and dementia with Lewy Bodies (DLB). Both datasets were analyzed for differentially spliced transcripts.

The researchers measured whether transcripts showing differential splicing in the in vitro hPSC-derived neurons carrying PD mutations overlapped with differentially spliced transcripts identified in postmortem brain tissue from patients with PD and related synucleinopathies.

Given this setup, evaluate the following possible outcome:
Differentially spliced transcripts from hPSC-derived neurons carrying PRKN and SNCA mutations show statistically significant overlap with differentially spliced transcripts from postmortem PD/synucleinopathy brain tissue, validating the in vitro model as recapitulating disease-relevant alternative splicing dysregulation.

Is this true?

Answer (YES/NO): NO